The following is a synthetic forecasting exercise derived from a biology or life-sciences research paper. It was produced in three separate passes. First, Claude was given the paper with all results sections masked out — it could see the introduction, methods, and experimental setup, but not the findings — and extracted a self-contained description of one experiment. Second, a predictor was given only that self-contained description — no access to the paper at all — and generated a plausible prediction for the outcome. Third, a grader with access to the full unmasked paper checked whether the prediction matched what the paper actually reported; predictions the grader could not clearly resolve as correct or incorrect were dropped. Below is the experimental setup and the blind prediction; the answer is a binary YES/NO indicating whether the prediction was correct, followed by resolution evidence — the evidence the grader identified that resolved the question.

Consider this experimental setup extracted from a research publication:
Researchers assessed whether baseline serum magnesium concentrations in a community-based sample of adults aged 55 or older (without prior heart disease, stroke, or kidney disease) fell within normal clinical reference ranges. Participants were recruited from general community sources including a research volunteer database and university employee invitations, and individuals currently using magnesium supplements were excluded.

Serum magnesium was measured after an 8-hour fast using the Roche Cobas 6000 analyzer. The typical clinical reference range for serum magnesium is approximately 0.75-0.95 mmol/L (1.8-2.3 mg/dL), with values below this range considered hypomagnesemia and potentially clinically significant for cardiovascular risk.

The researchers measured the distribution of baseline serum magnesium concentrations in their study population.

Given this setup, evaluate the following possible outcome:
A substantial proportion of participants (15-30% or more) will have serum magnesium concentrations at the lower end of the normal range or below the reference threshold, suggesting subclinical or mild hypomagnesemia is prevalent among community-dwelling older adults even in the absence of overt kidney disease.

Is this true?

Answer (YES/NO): YES